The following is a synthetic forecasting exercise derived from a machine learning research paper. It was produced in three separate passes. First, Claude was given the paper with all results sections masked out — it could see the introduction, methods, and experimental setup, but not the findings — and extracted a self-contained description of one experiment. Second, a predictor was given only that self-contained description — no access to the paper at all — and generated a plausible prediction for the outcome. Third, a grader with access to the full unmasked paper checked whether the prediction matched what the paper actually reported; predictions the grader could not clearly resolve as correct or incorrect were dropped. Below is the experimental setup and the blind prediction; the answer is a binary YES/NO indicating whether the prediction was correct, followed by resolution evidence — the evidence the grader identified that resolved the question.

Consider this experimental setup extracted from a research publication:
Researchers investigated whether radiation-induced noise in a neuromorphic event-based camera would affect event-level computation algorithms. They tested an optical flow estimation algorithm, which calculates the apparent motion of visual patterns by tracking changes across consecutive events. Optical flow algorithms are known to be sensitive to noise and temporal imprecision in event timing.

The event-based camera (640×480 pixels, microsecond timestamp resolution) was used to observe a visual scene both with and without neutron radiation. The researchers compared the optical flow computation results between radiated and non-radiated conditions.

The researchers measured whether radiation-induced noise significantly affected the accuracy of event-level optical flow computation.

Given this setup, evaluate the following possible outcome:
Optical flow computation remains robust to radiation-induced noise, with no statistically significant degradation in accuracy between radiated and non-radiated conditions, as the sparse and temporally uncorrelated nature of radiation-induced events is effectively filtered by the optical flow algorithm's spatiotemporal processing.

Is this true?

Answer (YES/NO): YES